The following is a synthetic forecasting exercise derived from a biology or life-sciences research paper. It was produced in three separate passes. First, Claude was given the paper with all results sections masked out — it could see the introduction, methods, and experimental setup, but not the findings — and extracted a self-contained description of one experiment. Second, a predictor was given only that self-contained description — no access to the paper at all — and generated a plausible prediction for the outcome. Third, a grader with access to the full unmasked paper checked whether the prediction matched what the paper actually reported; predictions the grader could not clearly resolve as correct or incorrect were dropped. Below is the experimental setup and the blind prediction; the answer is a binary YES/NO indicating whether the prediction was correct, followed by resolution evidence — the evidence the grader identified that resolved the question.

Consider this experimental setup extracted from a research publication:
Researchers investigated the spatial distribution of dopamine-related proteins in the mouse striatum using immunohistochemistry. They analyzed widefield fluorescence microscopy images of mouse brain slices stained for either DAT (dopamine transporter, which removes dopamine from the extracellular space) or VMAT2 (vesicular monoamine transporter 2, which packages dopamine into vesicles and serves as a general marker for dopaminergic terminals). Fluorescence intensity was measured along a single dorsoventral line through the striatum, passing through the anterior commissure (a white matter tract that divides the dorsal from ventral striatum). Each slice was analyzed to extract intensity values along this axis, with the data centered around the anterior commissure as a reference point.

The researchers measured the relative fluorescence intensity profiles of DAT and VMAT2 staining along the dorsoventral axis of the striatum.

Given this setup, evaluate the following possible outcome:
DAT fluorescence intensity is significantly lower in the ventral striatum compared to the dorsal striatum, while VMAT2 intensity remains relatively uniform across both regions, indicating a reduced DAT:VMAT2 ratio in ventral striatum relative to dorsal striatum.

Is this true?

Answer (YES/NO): YES